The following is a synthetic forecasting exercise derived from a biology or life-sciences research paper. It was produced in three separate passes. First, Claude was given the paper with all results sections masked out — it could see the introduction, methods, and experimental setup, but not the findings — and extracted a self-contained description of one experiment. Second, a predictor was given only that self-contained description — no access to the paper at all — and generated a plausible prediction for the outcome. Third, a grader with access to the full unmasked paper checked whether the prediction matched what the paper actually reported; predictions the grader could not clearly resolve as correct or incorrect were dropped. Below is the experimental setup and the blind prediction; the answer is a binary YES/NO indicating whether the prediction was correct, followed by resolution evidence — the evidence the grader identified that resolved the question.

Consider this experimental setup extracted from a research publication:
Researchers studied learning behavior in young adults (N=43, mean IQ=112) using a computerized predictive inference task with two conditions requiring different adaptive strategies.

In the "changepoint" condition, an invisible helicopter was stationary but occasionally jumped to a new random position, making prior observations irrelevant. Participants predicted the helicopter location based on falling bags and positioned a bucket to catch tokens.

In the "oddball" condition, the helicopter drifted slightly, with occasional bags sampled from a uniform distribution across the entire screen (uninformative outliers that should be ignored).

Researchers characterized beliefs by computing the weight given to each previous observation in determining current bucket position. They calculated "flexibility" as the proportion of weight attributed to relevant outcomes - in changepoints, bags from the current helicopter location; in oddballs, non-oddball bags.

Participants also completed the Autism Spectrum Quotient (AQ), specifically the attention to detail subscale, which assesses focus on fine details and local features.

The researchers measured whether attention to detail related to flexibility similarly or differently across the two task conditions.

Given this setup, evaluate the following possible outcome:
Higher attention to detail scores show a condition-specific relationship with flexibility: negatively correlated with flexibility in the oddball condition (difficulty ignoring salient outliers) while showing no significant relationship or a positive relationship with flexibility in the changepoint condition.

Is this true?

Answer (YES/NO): NO